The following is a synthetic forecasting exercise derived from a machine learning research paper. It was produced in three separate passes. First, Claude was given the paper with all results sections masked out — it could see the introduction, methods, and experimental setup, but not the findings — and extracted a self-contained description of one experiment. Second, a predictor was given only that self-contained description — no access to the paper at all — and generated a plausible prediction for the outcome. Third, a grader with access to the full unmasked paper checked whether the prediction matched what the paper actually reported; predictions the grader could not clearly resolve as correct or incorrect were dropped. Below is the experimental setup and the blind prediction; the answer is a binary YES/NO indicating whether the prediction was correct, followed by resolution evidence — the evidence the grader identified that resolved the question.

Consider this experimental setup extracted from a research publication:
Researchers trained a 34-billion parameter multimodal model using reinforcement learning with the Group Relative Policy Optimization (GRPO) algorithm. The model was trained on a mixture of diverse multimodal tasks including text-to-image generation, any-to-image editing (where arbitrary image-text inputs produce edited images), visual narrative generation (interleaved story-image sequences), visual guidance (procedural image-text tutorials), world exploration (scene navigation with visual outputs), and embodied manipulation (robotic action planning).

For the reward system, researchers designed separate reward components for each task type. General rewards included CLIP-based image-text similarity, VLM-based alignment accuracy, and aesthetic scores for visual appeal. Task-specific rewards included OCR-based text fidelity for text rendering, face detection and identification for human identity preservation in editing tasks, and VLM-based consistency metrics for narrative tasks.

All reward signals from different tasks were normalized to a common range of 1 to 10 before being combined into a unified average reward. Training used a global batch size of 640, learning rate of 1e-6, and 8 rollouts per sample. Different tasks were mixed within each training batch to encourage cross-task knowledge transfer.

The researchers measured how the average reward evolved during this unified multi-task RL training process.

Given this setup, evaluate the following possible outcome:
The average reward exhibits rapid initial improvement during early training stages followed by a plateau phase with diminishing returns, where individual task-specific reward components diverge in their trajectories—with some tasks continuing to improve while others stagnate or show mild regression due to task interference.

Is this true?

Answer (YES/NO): NO